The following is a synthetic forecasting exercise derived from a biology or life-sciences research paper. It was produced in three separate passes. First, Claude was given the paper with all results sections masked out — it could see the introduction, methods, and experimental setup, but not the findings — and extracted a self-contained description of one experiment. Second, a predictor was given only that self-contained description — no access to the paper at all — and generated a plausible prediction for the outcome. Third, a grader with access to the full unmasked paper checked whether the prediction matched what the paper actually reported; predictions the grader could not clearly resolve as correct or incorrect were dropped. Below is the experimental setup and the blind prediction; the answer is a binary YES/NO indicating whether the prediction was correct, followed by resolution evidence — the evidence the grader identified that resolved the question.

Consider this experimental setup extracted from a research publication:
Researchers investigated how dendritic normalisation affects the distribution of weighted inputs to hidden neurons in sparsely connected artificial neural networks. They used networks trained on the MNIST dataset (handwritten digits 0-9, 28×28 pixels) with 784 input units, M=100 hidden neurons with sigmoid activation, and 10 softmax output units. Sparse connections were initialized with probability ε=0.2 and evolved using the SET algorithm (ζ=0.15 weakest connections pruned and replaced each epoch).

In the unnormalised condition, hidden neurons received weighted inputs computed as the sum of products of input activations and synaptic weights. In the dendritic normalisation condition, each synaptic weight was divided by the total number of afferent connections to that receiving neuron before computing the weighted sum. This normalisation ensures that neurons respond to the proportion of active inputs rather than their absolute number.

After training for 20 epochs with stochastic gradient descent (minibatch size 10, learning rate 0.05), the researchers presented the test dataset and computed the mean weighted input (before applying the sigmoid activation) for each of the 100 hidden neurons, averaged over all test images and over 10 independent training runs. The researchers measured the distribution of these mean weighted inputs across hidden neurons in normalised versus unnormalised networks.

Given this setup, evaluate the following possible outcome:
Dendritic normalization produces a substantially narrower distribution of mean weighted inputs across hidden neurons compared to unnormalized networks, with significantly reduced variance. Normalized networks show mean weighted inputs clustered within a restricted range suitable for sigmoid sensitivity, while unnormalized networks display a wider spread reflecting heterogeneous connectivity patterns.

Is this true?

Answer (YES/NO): YES